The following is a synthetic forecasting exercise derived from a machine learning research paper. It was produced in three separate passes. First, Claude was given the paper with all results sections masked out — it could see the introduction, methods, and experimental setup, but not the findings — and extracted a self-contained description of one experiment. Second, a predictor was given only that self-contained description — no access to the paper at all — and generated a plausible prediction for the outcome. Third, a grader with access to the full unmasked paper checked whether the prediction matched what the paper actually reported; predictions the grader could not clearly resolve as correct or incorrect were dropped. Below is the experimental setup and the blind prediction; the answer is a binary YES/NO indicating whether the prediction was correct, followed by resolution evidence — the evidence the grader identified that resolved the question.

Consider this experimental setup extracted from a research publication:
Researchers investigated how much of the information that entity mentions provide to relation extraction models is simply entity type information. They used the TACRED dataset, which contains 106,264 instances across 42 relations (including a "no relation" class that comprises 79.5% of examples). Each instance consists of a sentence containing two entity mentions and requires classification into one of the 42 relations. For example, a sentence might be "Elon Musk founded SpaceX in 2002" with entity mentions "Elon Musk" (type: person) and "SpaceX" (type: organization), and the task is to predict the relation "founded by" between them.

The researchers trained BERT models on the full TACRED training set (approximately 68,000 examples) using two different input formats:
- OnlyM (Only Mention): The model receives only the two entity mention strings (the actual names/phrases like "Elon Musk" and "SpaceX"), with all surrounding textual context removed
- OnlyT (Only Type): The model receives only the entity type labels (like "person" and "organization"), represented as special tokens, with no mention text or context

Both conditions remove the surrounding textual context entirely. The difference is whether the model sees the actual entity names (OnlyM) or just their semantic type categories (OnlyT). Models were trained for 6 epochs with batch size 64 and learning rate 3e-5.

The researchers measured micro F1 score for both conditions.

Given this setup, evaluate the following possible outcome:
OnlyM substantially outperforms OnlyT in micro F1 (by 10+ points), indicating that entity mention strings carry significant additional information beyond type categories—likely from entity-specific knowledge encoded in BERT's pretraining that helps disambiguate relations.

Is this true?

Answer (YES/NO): YES